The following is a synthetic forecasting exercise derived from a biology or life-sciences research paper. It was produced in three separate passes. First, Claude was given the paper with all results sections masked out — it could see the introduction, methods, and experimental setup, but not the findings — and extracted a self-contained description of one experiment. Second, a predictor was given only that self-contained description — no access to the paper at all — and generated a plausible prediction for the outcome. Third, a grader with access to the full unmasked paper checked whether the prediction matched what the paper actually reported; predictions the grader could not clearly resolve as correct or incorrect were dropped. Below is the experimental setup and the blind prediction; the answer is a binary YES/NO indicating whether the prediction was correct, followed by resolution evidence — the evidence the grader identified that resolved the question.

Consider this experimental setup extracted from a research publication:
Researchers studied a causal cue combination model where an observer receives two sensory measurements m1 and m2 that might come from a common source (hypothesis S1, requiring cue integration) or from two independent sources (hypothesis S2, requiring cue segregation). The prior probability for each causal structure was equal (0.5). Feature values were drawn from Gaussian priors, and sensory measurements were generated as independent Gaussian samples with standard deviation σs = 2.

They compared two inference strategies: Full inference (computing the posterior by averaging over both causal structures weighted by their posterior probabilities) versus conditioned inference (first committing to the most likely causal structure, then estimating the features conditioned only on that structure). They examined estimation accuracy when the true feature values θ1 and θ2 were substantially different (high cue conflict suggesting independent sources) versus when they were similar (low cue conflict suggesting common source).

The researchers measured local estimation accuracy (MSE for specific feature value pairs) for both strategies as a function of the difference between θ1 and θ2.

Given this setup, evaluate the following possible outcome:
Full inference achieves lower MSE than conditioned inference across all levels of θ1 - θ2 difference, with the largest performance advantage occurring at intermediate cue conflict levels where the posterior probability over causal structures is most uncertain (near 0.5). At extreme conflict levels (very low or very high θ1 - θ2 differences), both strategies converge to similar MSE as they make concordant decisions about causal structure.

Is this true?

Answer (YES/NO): NO